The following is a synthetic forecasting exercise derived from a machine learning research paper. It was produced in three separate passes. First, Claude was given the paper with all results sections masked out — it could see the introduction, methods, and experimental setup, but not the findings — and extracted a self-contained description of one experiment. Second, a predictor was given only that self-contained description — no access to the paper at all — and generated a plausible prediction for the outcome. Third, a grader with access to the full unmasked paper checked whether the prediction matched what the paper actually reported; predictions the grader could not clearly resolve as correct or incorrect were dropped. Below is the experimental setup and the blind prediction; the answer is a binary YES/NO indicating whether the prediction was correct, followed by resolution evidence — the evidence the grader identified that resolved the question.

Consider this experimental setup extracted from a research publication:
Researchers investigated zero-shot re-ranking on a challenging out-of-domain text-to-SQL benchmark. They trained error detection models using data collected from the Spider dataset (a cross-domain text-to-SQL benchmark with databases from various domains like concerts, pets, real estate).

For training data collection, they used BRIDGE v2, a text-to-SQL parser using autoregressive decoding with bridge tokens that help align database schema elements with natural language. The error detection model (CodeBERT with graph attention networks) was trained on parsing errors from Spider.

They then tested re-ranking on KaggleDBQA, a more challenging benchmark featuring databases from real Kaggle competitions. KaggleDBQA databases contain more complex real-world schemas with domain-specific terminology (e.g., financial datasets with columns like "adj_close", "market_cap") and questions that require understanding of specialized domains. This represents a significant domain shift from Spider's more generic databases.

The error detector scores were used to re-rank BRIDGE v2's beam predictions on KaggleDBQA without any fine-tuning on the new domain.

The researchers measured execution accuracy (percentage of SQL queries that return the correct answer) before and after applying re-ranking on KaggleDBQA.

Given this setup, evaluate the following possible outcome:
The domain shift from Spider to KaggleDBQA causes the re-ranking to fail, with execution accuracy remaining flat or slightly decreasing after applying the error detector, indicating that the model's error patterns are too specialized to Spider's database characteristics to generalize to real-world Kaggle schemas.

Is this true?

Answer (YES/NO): NO